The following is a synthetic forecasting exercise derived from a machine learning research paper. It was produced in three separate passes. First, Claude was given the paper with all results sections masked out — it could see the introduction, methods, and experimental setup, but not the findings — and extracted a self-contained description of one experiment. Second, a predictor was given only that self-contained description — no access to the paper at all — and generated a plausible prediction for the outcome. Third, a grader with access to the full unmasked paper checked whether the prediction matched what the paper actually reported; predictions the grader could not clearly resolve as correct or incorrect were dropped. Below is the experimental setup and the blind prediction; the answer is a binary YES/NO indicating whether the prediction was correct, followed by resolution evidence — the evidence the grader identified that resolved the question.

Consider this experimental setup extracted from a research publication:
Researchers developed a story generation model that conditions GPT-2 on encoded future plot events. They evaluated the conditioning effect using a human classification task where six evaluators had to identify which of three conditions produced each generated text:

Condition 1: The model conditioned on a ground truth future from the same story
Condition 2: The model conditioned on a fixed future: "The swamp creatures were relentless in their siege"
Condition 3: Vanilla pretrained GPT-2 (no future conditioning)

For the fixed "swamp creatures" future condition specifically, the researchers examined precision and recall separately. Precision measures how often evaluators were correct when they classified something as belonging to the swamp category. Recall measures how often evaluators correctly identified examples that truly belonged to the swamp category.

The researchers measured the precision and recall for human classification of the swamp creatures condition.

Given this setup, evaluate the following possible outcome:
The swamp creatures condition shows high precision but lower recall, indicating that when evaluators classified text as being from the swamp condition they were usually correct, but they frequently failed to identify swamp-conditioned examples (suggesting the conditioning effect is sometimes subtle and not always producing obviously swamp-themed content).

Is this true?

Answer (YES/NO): YES